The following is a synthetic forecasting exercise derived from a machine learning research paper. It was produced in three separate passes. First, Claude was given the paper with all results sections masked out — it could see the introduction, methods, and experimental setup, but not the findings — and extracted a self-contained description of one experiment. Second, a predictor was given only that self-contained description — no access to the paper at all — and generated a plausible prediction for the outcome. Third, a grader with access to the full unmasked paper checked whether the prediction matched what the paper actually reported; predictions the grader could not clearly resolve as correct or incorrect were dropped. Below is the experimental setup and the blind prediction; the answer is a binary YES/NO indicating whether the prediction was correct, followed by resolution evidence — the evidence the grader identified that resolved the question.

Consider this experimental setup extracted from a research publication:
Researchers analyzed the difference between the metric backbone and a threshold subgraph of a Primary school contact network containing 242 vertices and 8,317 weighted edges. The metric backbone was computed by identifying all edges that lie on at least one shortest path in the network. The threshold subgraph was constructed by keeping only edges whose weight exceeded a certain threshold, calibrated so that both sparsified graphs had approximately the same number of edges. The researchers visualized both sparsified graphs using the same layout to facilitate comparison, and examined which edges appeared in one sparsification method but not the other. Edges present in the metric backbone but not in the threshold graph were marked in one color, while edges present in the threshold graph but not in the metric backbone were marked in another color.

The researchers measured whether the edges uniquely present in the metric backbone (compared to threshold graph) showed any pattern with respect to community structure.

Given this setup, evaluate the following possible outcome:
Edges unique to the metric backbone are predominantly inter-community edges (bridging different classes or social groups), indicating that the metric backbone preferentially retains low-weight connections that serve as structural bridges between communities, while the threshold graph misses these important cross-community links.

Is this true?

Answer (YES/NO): YES